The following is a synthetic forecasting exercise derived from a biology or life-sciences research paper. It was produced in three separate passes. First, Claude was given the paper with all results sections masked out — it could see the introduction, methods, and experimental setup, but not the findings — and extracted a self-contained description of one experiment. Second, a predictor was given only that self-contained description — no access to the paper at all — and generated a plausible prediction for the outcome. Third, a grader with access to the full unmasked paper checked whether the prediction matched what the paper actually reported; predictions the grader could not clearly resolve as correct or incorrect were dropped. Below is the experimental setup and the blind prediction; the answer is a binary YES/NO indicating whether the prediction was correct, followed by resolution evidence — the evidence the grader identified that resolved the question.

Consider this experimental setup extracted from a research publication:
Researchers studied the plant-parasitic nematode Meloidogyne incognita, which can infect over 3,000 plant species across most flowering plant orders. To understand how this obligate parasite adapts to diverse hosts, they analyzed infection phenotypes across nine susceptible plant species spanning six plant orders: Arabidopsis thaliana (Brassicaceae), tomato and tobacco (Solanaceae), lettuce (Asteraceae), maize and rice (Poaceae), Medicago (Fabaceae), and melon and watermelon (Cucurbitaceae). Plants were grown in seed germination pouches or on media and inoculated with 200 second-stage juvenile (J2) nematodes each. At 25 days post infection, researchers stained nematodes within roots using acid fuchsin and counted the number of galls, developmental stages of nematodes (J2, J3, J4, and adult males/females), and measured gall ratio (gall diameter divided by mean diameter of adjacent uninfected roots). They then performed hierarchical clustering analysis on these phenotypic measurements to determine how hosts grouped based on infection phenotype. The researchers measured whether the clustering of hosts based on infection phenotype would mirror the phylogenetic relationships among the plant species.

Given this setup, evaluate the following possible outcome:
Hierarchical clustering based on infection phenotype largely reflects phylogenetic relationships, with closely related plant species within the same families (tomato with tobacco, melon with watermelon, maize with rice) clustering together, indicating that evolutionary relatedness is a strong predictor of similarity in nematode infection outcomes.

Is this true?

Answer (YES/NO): NO